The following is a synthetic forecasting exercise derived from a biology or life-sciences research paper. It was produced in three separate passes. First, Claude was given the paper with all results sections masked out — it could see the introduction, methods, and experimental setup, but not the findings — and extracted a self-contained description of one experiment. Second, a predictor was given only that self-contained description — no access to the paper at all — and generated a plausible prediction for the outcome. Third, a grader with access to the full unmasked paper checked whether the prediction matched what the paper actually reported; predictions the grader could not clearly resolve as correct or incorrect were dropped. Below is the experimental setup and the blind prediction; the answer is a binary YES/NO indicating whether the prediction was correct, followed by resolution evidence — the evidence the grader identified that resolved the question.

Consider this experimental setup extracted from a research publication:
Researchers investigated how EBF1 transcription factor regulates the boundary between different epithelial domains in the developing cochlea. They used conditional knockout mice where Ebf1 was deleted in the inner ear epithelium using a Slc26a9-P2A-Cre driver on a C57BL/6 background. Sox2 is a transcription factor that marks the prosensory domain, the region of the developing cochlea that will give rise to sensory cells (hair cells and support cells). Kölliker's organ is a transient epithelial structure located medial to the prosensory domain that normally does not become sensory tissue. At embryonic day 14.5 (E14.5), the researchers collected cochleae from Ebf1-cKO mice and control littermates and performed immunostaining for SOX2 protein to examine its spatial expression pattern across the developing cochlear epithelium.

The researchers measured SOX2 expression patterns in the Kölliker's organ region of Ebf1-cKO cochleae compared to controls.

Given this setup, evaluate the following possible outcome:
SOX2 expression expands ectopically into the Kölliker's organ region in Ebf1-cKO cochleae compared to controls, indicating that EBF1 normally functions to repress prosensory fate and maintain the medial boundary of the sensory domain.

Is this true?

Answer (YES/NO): YES